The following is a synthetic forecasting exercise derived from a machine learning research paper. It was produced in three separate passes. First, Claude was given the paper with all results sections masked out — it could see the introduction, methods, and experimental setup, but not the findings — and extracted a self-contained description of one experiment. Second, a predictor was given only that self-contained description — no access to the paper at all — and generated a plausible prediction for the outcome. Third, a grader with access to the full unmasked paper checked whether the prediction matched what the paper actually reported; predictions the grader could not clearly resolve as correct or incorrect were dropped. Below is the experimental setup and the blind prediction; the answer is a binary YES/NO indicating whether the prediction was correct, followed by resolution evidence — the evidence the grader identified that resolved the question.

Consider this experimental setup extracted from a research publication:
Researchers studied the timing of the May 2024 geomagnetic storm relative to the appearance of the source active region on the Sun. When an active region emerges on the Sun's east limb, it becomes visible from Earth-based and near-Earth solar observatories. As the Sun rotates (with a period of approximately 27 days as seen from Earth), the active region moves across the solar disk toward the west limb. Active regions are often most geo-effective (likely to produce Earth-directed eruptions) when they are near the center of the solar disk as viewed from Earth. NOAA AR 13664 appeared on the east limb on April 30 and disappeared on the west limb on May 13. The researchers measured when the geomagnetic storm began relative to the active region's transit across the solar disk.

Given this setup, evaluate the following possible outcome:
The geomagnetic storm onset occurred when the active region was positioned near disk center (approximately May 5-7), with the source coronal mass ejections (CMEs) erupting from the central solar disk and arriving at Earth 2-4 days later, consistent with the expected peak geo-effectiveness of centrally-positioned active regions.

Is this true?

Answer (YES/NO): NO